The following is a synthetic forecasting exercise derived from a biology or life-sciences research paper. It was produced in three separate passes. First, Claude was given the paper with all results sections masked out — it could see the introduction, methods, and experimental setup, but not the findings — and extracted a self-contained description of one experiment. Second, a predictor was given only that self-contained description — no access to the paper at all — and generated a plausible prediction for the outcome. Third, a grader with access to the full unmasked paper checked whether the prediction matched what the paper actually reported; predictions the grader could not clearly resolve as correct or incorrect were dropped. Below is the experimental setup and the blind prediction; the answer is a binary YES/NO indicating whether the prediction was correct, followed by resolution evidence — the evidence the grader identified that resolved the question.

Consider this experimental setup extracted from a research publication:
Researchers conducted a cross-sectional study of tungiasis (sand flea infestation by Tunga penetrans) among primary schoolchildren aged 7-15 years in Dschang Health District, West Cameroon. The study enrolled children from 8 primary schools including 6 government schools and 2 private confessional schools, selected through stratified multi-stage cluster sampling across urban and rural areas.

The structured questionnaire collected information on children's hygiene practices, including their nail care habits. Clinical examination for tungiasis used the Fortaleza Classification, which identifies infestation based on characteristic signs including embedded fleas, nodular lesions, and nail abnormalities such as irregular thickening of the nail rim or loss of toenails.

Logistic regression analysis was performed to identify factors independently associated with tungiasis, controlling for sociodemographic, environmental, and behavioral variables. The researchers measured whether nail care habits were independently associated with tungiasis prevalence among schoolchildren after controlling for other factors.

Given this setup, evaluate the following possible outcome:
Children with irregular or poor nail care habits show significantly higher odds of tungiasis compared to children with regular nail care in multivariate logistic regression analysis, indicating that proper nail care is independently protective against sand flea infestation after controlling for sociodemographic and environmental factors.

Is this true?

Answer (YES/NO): NO